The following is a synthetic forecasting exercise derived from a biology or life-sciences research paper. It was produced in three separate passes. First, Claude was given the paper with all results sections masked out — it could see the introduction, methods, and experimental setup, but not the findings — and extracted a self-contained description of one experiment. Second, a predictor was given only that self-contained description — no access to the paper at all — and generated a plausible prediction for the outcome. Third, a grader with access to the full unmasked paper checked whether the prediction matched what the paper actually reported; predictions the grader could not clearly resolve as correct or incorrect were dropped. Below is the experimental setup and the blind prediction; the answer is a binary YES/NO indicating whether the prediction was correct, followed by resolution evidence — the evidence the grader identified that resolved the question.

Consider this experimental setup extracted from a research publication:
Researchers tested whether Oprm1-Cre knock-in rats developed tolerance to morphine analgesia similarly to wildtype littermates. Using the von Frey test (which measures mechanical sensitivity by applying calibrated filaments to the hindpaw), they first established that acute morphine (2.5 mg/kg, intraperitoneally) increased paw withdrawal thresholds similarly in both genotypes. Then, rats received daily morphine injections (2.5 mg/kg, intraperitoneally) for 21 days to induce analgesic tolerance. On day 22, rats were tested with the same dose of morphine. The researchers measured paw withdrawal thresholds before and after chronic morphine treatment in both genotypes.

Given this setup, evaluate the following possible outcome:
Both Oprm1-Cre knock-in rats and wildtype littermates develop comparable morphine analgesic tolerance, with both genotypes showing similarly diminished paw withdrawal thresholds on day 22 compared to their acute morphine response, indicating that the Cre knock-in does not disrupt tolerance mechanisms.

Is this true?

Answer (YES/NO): YES